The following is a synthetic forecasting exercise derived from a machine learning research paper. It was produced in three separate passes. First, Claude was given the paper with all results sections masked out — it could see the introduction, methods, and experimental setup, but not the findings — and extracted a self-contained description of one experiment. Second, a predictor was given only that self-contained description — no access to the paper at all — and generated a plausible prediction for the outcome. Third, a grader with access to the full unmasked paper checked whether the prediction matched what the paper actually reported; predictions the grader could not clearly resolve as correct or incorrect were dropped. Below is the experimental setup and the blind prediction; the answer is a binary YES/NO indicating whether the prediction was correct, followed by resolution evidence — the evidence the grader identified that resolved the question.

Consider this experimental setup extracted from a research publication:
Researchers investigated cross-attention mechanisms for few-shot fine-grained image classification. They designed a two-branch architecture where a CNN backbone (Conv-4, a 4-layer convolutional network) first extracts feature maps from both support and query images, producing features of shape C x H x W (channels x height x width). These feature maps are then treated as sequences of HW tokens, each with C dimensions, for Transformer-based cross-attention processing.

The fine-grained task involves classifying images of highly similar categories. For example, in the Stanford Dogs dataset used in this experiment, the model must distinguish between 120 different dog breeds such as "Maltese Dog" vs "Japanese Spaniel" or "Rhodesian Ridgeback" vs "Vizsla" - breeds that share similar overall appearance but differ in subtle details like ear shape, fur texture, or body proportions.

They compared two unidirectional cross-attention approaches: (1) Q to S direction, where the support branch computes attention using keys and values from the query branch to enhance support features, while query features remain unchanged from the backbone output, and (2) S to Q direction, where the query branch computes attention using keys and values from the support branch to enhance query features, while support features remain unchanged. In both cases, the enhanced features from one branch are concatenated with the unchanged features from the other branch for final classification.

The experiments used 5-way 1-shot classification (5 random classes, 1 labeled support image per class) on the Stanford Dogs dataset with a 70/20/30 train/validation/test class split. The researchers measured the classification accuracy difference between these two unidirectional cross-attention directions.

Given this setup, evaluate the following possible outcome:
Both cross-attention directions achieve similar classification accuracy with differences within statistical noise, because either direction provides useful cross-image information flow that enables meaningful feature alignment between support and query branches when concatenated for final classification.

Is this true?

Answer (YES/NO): NO